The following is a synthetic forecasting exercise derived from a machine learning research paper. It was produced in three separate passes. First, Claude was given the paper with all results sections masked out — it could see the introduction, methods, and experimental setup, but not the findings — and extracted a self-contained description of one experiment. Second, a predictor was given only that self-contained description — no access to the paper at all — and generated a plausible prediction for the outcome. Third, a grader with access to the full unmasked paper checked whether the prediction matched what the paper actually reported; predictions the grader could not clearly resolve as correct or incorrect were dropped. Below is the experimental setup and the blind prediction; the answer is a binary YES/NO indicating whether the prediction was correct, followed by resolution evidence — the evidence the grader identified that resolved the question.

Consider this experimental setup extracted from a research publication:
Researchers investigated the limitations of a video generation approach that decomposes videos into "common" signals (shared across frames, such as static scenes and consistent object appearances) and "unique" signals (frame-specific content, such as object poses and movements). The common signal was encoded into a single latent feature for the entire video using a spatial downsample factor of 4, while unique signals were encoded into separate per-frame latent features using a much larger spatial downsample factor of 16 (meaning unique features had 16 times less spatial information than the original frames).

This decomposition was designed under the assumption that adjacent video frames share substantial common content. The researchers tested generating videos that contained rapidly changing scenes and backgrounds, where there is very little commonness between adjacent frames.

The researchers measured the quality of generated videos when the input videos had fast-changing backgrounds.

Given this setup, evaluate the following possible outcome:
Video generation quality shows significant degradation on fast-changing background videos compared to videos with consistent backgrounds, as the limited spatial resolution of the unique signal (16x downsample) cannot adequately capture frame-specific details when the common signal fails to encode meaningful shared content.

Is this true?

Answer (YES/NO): YES